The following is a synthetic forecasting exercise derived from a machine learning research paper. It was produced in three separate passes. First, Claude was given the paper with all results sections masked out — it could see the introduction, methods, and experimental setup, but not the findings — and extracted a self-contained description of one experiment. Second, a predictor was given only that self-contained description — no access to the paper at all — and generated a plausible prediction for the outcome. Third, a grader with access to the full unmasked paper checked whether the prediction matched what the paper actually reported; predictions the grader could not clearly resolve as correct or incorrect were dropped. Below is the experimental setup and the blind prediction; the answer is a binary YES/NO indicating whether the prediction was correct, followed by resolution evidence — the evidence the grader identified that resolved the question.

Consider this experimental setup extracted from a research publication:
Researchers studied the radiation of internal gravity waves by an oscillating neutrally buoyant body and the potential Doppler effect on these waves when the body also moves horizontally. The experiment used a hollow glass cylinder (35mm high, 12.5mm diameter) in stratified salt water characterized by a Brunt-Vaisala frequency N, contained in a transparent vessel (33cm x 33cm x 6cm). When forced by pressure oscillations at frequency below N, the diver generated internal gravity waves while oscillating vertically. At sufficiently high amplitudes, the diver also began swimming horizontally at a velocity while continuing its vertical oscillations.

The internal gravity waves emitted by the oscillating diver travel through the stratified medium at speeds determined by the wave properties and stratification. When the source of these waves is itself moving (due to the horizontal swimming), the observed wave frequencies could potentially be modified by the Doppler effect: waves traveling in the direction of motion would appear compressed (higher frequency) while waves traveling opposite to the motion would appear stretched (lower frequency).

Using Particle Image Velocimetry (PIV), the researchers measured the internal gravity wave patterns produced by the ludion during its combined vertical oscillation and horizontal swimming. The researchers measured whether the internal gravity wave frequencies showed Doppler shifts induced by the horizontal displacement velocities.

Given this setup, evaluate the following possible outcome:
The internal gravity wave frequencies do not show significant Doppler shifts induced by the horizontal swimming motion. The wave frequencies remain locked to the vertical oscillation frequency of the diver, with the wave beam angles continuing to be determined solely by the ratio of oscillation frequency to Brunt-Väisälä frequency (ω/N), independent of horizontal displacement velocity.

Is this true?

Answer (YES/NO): NO